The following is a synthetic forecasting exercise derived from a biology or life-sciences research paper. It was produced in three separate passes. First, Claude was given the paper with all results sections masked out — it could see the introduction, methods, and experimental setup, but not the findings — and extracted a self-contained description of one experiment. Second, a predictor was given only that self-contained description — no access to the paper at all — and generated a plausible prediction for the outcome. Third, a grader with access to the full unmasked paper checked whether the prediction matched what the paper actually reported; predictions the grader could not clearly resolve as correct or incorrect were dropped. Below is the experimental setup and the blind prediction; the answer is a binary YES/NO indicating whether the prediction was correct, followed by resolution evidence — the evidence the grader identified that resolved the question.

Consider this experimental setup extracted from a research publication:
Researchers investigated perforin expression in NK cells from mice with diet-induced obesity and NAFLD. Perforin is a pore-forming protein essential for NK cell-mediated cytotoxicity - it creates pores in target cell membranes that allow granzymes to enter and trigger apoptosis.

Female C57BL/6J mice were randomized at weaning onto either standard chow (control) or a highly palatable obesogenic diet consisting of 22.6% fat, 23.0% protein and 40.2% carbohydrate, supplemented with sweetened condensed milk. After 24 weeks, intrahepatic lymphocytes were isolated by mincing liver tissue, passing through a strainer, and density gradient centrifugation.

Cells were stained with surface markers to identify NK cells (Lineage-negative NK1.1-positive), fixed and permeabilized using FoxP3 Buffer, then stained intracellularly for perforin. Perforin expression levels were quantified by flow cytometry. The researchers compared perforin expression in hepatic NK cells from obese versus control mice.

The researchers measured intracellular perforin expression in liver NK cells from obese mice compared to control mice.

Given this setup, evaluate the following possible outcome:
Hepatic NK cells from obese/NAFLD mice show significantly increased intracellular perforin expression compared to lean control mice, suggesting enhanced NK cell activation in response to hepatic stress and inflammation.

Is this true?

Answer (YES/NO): NO